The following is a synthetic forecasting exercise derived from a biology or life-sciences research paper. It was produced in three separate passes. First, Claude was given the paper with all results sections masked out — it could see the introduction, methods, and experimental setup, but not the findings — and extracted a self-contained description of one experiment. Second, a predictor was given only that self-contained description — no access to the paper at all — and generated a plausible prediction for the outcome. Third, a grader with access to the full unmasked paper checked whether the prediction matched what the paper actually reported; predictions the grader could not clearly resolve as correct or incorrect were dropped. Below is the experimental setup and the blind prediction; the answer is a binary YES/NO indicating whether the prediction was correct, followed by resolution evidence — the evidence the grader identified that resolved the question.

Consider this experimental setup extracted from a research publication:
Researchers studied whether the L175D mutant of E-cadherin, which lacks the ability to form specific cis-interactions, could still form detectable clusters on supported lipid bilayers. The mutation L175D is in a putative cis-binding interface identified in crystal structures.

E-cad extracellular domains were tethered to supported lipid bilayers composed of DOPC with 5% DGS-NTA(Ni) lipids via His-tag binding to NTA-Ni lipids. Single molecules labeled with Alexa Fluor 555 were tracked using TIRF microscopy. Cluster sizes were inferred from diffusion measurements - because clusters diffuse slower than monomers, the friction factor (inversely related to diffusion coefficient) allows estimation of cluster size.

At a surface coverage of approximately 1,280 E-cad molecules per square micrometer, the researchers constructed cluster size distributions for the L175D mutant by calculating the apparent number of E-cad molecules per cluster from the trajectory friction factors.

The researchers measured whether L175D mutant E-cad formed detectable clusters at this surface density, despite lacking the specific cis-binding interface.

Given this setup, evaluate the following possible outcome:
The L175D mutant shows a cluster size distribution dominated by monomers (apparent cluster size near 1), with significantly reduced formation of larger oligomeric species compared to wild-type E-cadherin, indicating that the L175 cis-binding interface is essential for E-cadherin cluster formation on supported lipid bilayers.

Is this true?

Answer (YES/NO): NO